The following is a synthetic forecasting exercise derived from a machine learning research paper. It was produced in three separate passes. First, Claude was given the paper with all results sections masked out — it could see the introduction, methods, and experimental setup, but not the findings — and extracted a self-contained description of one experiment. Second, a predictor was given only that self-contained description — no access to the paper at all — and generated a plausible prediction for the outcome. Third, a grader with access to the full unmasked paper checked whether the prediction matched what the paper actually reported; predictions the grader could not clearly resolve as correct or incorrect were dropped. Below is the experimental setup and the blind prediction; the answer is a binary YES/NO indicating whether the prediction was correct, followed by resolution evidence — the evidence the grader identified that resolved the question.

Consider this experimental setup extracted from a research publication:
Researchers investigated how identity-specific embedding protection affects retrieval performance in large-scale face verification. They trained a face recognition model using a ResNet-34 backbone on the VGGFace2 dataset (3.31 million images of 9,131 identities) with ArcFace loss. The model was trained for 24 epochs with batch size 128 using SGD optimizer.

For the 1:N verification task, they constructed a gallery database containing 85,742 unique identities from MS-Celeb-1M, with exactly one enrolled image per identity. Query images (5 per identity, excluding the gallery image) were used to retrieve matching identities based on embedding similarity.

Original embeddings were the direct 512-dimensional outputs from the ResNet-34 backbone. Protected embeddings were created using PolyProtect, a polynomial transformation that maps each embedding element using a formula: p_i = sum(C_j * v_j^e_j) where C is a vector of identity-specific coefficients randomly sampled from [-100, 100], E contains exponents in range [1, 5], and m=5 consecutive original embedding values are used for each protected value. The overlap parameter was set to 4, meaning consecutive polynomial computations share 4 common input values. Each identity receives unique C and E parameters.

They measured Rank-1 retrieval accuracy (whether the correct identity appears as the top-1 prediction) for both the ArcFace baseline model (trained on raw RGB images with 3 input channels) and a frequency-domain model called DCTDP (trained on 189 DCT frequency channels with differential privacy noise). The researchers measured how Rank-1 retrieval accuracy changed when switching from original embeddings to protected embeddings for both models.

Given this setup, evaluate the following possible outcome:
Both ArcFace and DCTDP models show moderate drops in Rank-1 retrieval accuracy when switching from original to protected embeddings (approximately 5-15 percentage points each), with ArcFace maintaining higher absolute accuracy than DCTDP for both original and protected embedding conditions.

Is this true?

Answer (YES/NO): NO